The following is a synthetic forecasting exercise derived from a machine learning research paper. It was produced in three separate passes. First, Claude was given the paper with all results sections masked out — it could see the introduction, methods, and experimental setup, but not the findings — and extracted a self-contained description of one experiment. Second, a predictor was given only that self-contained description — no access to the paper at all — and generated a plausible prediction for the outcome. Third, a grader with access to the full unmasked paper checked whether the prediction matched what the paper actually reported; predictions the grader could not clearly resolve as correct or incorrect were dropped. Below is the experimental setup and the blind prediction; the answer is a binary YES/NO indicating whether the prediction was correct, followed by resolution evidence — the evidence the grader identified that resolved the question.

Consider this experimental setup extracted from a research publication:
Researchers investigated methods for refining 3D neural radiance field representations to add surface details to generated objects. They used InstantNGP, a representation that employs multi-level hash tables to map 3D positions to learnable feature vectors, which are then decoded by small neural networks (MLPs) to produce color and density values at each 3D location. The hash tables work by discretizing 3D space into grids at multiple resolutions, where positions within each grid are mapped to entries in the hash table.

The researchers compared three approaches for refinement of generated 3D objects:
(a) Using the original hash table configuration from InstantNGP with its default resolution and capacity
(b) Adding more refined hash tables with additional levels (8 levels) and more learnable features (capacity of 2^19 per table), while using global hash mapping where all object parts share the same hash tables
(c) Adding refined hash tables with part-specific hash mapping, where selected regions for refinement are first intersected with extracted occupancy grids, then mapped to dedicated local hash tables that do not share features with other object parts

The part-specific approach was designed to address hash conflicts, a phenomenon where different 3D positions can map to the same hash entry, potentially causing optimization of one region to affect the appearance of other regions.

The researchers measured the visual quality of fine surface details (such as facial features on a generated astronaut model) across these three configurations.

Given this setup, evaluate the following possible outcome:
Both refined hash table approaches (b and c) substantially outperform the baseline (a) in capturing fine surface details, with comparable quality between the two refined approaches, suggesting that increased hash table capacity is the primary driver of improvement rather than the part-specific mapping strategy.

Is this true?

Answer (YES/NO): NO